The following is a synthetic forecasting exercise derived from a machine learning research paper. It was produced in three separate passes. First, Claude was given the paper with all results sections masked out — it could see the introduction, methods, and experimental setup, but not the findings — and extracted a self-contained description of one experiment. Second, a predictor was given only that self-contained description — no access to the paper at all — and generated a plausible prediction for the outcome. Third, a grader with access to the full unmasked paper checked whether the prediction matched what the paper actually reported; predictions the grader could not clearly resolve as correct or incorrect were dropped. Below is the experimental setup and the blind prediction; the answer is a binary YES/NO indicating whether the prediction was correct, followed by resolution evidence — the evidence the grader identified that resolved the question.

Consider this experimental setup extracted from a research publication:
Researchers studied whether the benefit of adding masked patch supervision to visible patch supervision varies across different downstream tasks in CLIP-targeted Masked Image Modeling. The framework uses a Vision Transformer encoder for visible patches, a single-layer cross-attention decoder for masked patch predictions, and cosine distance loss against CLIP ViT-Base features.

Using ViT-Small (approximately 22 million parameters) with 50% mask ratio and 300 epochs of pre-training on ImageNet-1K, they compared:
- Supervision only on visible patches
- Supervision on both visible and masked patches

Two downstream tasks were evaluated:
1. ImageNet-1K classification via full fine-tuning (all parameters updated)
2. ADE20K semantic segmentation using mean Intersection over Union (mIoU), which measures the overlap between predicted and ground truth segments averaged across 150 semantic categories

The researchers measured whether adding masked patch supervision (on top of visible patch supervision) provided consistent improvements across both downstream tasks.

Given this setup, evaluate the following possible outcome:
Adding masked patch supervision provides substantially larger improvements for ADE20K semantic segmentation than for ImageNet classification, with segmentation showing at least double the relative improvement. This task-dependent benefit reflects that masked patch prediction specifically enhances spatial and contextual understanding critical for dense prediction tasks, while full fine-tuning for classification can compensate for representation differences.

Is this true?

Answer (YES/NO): NO